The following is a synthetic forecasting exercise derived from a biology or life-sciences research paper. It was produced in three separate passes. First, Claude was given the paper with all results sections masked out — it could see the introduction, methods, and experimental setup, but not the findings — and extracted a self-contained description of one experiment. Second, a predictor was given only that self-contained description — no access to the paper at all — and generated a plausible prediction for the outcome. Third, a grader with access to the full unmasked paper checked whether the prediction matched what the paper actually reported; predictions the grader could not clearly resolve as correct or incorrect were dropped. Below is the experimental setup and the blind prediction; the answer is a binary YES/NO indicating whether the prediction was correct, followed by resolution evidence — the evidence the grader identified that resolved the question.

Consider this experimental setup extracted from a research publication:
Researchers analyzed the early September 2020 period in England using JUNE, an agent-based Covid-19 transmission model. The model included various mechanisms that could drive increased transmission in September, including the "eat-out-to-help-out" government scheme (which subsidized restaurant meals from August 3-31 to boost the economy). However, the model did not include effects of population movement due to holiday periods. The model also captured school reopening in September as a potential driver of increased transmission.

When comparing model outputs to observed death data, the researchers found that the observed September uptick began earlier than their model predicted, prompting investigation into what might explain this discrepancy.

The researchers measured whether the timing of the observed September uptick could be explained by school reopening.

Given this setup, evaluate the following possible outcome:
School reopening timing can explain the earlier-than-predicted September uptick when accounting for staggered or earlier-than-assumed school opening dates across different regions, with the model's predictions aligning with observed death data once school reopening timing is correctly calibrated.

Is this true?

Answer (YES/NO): NO